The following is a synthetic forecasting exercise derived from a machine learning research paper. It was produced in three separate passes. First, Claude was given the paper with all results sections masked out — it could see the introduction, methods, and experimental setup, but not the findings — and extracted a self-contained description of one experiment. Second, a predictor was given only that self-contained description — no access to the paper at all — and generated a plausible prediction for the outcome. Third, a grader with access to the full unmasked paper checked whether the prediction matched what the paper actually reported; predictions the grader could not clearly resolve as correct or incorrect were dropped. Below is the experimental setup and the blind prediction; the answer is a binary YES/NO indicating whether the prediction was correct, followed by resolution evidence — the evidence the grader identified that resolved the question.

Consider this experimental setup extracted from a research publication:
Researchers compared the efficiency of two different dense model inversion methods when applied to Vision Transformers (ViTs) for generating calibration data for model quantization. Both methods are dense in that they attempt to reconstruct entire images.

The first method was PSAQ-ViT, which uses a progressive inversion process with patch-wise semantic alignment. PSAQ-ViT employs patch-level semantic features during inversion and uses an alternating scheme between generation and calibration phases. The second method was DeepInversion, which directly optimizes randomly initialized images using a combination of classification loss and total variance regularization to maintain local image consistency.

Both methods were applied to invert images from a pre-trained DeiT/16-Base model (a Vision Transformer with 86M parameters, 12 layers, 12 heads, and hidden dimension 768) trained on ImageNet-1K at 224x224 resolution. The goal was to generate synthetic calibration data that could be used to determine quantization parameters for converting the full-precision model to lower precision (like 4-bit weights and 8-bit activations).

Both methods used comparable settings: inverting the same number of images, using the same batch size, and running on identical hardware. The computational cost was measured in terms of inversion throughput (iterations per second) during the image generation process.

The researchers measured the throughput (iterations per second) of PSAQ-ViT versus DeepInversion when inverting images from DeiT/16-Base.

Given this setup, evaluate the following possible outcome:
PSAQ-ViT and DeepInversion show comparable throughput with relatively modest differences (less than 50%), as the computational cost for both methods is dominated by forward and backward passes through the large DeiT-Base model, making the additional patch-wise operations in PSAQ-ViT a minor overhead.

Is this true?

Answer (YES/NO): NO